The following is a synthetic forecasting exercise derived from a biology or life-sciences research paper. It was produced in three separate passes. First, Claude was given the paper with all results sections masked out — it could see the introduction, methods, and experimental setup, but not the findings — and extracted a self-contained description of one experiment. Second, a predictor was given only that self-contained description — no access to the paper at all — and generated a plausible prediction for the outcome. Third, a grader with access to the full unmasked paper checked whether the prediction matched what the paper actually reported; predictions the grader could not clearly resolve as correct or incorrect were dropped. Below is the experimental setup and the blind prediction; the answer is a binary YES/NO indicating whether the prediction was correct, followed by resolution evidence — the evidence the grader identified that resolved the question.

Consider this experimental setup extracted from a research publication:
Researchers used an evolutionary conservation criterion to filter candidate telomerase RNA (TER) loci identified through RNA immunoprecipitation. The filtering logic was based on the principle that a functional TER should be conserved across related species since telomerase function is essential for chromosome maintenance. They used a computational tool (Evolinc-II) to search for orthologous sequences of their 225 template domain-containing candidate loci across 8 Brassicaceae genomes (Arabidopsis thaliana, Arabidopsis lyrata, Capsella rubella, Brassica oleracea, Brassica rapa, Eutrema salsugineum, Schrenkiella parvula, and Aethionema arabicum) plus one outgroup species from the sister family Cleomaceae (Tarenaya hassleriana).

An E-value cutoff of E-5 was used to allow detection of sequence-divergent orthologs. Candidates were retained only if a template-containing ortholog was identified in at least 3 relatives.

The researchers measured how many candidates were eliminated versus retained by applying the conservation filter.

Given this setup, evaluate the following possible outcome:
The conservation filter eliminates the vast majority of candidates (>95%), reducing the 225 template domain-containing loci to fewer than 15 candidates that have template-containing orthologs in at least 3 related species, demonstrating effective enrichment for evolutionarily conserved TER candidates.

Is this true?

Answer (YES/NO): YES